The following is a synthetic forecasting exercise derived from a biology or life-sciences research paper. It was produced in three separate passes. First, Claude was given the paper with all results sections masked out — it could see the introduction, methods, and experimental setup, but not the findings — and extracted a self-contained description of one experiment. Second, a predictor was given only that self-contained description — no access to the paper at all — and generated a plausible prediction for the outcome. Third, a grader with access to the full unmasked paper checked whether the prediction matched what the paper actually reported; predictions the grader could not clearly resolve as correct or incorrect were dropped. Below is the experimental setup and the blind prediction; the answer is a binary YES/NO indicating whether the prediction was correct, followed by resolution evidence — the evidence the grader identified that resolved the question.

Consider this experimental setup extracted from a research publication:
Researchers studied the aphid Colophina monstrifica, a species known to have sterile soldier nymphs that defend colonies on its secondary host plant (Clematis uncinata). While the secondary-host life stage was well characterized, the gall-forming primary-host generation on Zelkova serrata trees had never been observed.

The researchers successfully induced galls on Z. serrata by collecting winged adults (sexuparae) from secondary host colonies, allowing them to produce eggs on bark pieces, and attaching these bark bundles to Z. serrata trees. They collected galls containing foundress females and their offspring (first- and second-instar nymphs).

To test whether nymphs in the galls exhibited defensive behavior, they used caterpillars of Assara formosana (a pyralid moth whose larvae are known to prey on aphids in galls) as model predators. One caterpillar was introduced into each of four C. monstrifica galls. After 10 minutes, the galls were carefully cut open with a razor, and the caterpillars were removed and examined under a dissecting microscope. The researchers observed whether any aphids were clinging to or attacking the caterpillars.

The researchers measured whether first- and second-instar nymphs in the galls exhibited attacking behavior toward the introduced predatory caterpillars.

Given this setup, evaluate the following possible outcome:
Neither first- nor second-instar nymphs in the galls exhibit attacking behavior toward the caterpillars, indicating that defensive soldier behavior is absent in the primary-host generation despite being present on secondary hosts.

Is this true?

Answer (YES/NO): NO